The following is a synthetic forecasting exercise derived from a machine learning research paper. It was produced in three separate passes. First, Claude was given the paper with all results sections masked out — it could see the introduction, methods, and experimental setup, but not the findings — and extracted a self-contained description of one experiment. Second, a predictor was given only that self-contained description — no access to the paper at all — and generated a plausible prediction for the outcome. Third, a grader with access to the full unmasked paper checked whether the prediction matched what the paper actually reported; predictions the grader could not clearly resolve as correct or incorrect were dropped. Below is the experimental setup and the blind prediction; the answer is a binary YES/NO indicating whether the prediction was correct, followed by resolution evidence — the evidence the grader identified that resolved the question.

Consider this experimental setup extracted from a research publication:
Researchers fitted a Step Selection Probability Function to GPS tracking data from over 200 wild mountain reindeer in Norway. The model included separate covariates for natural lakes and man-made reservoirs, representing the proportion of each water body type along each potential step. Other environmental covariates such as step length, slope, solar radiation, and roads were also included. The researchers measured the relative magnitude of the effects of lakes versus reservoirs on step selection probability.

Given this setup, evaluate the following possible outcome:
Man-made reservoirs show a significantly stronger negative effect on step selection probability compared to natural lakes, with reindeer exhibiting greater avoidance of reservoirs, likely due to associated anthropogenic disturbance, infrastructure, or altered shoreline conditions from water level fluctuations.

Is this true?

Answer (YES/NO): YES